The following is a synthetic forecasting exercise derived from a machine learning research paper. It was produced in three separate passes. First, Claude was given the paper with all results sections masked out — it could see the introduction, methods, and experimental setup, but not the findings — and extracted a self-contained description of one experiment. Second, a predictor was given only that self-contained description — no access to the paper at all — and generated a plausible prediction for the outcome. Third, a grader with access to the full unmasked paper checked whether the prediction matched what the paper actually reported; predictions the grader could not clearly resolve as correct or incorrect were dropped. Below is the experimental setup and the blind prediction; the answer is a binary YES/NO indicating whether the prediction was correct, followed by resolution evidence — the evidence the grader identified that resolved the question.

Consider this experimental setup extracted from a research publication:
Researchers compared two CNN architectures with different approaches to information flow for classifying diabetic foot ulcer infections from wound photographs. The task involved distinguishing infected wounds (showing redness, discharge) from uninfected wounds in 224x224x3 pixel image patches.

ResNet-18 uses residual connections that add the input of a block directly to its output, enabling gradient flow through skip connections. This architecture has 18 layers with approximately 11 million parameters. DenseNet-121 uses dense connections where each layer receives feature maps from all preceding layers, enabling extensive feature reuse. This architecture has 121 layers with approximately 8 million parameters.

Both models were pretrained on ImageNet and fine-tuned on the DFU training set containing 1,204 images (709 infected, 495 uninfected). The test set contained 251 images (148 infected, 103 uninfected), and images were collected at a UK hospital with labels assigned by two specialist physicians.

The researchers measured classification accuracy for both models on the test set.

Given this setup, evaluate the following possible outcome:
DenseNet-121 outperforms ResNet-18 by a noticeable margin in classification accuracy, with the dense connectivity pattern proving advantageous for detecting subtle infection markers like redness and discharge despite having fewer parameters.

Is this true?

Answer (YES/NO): NO